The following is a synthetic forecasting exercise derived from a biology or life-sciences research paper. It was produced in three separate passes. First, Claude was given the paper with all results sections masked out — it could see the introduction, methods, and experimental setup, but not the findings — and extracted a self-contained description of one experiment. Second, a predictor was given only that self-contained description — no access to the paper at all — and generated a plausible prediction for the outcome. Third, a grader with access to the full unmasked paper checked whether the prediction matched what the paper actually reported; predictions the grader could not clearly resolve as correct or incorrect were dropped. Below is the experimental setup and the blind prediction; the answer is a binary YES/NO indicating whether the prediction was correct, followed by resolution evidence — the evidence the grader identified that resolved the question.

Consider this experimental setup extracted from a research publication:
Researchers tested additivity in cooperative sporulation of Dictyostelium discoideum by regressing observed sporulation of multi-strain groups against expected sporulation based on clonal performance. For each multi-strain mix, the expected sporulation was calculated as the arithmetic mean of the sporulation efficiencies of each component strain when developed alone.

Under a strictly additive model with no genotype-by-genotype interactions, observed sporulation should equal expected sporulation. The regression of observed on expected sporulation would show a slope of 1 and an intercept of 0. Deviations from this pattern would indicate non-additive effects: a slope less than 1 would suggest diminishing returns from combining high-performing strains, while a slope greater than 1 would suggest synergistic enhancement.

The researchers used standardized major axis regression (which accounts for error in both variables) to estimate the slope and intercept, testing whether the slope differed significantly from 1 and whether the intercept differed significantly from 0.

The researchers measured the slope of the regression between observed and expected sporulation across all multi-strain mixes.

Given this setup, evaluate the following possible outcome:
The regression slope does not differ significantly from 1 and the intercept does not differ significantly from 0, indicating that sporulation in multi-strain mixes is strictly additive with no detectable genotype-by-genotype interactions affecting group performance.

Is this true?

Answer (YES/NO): NO